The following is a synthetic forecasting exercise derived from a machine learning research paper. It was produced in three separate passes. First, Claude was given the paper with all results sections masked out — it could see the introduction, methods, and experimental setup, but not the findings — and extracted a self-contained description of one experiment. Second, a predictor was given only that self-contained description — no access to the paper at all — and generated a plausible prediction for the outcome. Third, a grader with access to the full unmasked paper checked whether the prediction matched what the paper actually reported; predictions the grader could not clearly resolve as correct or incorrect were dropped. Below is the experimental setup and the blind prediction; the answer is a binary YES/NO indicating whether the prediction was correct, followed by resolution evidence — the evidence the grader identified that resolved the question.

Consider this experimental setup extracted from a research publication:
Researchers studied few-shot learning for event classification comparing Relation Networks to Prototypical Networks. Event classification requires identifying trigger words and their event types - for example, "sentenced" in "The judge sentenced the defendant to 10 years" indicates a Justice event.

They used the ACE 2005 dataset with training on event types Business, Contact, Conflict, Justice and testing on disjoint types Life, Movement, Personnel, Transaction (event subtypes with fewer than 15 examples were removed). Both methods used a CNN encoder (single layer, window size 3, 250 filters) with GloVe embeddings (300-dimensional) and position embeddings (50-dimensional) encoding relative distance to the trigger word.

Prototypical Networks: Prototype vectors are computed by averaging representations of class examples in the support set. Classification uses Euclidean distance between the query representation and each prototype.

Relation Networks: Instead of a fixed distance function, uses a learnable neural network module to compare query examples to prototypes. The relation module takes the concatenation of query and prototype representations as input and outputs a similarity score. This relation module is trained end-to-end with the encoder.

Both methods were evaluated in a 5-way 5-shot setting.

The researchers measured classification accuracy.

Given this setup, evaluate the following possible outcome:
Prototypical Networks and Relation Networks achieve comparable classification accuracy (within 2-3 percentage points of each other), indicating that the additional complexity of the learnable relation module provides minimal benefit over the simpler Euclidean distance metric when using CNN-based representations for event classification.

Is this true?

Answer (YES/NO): NO